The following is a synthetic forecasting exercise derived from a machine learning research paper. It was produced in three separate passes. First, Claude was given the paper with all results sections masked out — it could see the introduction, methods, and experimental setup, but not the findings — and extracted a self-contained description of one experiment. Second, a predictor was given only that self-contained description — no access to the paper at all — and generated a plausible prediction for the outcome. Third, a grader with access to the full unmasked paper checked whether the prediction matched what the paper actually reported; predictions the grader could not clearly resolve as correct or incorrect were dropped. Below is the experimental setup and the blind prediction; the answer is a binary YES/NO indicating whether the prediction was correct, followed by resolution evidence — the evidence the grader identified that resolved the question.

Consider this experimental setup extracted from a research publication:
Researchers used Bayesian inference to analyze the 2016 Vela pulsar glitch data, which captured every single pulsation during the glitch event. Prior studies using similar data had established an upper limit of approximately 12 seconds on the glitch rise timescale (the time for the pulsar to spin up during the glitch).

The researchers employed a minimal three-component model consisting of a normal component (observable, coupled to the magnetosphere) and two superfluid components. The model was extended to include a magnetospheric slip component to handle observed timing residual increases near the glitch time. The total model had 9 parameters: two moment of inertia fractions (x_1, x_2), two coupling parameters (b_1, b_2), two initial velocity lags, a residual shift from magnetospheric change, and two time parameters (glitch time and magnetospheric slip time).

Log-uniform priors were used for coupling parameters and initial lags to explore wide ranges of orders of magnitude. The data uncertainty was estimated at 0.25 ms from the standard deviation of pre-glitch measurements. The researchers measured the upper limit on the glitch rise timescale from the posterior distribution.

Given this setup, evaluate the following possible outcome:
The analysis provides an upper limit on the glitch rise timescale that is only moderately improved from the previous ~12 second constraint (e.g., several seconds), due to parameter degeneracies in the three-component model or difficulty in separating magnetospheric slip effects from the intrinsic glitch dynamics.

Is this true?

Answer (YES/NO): YES